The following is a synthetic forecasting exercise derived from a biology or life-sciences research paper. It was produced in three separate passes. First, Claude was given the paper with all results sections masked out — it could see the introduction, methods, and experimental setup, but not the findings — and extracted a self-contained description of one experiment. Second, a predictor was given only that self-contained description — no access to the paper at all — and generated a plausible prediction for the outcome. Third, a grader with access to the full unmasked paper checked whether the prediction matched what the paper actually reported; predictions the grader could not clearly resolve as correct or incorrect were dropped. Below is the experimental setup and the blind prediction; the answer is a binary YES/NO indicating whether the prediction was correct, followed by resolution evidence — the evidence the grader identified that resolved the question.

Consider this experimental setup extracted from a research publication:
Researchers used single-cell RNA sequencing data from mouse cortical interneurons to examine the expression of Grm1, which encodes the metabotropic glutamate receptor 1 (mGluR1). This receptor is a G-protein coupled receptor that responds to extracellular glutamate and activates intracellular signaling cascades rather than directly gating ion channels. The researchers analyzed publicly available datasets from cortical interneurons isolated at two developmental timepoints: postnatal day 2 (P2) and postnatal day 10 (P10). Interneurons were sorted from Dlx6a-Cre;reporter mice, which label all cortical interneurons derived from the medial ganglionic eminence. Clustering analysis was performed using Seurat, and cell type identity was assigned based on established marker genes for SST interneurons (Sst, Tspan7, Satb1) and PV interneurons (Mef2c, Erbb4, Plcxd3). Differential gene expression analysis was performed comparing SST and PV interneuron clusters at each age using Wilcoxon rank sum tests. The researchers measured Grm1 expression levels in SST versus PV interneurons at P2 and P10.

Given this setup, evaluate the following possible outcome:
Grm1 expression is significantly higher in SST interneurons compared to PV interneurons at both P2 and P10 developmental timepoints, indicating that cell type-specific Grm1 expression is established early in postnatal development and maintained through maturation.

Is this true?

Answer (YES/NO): YES